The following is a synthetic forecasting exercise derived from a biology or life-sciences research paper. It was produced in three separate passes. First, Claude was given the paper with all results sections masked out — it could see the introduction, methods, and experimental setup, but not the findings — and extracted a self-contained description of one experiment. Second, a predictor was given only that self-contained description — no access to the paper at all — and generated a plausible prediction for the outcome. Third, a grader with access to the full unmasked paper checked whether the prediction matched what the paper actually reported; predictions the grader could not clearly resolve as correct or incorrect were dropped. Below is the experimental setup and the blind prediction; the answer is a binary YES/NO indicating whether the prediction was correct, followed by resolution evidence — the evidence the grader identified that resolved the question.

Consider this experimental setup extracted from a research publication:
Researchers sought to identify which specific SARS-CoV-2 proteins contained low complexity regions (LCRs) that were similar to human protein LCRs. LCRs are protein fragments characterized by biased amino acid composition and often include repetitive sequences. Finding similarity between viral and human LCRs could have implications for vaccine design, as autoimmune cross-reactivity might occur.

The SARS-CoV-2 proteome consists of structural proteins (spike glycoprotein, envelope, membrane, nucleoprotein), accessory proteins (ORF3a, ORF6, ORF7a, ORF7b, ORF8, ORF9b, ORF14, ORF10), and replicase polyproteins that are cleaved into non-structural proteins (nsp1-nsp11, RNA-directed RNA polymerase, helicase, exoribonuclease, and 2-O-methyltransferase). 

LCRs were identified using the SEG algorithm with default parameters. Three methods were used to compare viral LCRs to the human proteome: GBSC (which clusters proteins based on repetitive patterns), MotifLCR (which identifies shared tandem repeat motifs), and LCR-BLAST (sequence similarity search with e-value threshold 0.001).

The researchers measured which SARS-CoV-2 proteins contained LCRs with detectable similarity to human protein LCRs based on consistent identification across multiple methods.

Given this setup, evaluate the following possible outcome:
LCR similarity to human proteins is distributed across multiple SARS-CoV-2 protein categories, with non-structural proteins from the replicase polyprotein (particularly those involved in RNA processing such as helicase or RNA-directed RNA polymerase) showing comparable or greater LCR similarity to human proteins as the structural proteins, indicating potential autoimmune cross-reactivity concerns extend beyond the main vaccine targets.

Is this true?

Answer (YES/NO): NO